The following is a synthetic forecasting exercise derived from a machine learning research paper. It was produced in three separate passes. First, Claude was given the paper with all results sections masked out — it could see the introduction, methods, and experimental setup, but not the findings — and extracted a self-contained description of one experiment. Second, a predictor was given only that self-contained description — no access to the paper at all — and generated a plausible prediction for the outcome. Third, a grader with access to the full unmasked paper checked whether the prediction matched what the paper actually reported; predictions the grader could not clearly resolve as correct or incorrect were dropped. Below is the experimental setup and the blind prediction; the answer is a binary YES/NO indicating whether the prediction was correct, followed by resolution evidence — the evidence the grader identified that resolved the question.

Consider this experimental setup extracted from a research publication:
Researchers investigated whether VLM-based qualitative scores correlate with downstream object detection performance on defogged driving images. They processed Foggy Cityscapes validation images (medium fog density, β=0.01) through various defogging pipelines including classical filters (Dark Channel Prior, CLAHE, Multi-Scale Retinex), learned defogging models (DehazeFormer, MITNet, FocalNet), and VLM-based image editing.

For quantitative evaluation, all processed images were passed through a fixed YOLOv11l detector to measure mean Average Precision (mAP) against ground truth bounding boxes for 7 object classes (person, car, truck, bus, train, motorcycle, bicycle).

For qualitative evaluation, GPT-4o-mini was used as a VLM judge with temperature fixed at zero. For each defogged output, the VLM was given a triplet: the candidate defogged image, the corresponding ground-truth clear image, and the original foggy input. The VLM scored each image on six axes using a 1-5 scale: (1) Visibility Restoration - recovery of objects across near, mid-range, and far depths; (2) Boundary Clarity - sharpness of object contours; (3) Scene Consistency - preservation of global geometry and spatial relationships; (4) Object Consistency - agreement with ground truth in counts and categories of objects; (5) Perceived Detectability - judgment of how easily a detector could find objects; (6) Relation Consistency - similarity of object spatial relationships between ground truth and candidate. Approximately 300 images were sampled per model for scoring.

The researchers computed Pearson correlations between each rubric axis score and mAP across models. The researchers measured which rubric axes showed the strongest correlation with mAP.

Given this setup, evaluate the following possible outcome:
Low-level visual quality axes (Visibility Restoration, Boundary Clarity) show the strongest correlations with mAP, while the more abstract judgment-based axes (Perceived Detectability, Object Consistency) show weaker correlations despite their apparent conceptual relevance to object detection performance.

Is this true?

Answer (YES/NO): NO